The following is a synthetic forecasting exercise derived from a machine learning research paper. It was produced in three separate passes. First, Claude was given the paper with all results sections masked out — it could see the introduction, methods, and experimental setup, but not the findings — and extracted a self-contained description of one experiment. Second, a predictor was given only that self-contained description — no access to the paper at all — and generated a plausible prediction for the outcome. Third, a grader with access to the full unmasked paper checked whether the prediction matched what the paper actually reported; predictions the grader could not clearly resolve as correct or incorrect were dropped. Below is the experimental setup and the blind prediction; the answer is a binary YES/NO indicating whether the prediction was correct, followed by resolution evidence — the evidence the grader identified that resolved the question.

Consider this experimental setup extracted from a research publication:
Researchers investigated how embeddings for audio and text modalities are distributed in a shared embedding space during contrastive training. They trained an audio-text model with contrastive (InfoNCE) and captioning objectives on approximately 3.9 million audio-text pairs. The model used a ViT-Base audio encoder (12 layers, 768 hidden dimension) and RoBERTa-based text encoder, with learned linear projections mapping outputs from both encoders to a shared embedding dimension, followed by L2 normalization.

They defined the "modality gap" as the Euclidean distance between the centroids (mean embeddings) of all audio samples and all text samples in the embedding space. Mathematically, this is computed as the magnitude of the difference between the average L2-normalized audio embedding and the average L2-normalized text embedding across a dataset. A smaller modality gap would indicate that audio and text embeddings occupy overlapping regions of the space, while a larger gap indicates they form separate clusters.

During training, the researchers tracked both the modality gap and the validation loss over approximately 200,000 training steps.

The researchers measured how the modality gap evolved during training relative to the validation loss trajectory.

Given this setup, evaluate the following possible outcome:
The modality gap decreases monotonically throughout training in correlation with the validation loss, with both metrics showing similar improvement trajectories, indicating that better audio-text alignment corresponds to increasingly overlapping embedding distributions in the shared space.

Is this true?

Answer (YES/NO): NO